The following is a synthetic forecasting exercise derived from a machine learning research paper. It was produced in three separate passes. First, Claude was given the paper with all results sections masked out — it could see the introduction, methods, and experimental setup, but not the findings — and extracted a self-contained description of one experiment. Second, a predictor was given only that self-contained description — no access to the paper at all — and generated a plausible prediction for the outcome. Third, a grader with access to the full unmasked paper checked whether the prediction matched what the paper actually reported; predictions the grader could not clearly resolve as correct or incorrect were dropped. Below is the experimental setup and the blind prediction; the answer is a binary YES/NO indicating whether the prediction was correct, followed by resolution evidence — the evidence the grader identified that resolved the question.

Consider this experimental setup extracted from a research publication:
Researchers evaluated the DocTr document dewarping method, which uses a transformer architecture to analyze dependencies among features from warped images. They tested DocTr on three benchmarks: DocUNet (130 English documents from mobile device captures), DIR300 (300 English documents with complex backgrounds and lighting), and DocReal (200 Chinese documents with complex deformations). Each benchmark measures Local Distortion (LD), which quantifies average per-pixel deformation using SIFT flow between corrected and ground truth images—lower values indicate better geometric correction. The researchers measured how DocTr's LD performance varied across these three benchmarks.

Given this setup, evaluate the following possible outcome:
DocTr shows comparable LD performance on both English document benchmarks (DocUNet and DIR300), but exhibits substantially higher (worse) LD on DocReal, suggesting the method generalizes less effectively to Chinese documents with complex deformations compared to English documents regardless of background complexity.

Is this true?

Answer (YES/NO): YES